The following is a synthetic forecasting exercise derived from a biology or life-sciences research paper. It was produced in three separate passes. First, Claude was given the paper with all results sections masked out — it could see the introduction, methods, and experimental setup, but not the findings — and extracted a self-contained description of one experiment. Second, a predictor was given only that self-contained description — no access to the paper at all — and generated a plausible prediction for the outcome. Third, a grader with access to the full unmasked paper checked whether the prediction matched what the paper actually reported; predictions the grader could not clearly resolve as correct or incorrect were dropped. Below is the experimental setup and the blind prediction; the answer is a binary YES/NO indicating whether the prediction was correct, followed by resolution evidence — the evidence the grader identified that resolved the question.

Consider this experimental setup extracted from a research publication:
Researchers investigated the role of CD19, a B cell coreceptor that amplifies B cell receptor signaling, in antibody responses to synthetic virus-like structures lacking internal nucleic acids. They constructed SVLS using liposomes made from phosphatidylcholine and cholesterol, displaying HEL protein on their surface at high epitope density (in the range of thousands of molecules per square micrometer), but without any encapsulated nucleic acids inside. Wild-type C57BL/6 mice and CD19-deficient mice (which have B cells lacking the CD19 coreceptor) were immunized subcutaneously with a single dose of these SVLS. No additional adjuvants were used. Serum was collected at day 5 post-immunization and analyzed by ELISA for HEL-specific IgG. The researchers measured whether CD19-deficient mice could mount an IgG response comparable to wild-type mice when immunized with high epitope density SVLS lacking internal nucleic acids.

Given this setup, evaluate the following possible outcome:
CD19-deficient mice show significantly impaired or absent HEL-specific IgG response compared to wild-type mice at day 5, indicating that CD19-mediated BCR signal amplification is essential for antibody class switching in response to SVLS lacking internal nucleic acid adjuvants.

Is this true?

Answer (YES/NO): YES